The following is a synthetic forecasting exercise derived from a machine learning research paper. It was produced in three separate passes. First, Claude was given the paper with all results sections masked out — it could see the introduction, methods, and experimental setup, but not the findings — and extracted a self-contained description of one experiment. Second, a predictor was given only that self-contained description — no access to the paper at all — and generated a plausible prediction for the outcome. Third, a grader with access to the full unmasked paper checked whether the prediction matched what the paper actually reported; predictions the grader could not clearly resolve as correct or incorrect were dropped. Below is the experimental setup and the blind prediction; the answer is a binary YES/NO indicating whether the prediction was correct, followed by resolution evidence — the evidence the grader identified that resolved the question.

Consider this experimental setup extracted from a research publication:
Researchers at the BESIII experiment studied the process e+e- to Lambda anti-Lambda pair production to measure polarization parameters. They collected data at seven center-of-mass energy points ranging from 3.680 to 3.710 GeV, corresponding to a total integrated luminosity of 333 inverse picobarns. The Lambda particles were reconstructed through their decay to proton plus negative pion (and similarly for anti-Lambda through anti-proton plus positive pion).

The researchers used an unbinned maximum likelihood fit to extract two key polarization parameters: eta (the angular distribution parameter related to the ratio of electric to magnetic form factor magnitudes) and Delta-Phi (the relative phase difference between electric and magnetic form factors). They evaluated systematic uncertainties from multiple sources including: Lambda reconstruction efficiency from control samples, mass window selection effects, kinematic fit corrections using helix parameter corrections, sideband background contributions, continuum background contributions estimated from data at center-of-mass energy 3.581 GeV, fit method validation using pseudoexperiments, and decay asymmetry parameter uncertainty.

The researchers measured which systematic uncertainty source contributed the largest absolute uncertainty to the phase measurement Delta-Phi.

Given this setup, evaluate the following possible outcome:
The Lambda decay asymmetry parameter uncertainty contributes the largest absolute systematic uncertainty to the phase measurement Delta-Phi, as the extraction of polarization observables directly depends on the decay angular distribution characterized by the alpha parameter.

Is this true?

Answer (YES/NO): NO